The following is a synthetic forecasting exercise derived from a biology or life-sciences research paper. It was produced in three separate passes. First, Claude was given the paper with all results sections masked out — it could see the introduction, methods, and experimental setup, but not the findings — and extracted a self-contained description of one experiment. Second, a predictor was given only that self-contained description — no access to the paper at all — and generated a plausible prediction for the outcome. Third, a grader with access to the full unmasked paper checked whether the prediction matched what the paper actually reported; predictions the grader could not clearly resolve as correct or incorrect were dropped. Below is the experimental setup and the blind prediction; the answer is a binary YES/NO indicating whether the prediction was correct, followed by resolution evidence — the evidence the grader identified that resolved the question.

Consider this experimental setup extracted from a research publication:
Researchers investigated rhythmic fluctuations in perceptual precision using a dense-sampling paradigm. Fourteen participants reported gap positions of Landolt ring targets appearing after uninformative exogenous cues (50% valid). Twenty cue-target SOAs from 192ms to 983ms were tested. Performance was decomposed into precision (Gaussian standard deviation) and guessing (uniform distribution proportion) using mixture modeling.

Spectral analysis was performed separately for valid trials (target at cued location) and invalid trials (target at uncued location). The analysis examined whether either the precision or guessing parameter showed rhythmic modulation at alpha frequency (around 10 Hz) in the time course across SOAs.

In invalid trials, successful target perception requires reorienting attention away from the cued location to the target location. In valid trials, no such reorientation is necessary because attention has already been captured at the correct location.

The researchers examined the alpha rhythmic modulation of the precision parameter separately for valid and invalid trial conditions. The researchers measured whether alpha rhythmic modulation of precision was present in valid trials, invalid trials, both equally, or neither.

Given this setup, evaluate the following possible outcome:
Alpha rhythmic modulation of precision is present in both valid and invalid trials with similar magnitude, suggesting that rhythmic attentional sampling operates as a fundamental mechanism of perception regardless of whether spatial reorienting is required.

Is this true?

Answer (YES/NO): NO